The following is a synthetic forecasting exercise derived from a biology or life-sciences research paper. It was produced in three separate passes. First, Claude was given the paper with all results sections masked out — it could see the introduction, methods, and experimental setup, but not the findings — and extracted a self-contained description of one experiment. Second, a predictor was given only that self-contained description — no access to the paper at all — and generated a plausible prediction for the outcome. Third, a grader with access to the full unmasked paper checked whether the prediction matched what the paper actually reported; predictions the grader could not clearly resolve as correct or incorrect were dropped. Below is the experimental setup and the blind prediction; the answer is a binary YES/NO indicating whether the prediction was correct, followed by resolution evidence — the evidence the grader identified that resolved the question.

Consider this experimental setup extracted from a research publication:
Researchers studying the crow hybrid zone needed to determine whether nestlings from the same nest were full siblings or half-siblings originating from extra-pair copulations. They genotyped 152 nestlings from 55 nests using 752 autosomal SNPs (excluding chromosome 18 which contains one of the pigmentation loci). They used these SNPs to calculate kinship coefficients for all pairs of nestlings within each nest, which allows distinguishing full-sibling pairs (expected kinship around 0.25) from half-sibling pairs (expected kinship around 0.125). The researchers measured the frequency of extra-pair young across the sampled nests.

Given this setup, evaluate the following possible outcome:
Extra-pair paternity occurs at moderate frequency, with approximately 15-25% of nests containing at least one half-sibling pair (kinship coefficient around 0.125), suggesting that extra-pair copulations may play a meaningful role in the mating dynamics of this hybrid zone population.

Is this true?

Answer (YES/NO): NO